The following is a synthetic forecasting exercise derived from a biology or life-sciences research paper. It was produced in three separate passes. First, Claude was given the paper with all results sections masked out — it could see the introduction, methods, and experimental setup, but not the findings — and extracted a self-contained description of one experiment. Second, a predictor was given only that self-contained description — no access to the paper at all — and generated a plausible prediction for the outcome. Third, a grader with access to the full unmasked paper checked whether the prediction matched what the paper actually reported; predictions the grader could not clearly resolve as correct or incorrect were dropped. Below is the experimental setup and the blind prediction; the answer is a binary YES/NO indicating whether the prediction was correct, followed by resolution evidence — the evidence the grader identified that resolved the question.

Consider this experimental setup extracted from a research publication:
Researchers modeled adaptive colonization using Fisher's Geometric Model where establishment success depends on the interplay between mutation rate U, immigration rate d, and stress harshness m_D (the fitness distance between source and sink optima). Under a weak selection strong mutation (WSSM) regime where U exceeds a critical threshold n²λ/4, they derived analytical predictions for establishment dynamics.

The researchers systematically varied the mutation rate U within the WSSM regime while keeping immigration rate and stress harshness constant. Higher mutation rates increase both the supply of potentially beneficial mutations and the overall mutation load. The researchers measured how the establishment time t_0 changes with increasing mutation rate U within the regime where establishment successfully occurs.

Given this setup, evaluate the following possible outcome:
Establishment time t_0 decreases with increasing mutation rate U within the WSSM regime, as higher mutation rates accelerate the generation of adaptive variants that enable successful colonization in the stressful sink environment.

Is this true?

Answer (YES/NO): YES